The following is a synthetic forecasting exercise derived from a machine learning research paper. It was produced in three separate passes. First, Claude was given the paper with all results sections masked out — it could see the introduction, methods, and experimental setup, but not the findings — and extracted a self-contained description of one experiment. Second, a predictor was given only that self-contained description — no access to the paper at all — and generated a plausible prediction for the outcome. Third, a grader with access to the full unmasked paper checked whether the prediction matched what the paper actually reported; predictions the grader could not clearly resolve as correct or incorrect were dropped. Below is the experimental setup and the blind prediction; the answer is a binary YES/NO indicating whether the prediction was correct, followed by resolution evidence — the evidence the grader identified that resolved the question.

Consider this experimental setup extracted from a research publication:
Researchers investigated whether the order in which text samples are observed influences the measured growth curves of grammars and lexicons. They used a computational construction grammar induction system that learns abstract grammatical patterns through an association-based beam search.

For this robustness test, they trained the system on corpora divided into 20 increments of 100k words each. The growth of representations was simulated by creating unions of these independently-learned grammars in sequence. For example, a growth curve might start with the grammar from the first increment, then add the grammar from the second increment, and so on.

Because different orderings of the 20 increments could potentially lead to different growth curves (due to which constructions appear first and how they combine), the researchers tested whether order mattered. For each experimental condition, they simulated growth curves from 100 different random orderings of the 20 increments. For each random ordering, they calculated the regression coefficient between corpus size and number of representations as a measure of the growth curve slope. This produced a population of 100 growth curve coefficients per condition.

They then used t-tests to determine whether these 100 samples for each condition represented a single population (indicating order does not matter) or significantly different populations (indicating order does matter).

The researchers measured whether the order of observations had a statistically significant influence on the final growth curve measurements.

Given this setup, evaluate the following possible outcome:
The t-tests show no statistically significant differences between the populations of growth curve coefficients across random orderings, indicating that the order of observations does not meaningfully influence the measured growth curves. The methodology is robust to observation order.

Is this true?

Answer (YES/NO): YES